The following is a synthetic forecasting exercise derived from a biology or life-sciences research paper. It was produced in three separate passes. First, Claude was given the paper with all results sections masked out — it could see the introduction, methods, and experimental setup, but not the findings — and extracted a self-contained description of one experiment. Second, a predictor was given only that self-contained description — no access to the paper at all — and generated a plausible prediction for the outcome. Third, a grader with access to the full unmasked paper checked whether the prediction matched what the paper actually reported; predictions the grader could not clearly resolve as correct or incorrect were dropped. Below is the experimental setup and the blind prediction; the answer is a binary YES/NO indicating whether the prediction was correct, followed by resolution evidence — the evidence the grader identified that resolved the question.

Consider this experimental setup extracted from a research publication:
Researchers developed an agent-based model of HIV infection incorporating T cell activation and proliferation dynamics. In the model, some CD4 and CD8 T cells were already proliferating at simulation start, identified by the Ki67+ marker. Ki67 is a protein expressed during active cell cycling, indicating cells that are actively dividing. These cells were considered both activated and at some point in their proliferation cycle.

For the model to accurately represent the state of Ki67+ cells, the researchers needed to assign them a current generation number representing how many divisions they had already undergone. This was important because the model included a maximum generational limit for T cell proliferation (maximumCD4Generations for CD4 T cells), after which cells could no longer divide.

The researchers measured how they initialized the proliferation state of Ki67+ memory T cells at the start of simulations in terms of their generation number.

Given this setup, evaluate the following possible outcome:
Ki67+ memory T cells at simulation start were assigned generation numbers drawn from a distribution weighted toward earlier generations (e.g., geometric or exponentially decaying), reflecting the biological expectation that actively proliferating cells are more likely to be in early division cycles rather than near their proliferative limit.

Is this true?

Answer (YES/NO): NO